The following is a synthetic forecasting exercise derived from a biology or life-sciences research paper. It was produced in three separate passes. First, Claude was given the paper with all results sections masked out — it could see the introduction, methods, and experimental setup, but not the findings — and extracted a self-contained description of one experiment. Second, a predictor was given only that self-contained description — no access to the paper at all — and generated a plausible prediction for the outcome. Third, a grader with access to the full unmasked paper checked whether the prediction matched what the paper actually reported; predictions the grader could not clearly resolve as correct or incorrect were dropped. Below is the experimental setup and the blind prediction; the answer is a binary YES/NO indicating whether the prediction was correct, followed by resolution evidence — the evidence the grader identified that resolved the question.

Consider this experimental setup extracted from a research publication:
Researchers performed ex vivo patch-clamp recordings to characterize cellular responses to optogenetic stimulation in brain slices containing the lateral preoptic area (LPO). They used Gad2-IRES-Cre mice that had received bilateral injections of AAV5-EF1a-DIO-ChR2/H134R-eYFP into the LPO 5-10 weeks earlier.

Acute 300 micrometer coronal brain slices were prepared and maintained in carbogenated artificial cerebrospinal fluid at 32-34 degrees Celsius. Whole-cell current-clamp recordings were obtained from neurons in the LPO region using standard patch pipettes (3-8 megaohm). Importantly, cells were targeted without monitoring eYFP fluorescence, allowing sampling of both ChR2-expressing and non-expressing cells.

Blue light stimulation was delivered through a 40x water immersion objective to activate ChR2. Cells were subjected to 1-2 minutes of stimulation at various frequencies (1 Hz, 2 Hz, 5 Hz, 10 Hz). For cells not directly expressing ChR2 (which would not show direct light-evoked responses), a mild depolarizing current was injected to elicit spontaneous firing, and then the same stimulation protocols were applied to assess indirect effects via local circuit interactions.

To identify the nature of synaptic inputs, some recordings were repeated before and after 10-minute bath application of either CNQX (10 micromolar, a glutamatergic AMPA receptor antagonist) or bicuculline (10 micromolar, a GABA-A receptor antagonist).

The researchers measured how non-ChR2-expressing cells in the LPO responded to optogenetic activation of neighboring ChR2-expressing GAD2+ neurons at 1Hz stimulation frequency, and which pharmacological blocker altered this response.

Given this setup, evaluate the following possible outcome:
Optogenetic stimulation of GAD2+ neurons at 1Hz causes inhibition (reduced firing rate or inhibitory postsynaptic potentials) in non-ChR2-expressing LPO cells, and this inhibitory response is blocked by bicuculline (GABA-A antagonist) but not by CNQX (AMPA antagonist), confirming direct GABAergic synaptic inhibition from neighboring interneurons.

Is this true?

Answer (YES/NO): YES